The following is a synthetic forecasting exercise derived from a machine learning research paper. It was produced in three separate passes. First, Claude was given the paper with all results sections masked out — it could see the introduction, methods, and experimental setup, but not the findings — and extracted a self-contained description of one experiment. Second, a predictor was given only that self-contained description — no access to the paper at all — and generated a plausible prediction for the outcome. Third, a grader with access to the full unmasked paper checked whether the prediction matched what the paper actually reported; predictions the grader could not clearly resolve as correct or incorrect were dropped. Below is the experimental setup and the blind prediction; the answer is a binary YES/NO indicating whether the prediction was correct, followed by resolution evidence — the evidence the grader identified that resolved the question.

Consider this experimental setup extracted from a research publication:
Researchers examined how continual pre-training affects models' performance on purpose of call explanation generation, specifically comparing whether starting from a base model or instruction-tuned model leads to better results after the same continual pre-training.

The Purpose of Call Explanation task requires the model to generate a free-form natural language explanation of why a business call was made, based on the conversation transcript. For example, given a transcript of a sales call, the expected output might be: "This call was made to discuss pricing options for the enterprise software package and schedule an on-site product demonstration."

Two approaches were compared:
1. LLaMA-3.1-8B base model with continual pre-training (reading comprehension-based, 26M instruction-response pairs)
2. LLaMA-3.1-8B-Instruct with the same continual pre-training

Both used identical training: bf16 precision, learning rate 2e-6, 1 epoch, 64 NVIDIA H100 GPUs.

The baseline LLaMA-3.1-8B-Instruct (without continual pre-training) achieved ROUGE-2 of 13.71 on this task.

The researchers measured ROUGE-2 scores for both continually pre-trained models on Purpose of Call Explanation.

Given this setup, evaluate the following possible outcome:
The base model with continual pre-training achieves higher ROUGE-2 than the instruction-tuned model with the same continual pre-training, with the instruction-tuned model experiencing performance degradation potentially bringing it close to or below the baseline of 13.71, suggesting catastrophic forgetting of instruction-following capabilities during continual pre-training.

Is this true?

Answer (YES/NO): NO